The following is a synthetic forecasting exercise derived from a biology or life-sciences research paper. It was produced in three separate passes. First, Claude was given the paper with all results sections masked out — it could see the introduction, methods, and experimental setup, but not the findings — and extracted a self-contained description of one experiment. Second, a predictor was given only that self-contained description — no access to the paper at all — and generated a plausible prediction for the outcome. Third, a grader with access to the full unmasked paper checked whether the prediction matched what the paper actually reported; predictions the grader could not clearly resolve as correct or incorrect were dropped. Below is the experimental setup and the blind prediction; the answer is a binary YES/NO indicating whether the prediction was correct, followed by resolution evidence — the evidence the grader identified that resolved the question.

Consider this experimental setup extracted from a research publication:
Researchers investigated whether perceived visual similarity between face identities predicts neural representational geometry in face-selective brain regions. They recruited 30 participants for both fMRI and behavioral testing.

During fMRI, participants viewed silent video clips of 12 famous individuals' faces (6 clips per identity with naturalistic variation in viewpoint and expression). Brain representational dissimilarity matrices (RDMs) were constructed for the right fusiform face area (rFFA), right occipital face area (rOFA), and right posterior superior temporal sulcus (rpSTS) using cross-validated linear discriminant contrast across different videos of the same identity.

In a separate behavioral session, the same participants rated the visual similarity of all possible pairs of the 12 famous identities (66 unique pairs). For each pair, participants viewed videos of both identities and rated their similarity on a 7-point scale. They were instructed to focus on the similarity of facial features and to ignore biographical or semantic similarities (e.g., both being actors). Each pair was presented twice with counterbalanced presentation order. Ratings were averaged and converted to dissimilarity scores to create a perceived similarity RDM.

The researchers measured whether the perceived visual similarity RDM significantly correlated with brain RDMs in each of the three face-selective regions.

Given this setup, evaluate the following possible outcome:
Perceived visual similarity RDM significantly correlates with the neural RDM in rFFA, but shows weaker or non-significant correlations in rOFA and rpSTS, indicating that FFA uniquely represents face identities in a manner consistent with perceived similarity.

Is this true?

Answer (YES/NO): YES